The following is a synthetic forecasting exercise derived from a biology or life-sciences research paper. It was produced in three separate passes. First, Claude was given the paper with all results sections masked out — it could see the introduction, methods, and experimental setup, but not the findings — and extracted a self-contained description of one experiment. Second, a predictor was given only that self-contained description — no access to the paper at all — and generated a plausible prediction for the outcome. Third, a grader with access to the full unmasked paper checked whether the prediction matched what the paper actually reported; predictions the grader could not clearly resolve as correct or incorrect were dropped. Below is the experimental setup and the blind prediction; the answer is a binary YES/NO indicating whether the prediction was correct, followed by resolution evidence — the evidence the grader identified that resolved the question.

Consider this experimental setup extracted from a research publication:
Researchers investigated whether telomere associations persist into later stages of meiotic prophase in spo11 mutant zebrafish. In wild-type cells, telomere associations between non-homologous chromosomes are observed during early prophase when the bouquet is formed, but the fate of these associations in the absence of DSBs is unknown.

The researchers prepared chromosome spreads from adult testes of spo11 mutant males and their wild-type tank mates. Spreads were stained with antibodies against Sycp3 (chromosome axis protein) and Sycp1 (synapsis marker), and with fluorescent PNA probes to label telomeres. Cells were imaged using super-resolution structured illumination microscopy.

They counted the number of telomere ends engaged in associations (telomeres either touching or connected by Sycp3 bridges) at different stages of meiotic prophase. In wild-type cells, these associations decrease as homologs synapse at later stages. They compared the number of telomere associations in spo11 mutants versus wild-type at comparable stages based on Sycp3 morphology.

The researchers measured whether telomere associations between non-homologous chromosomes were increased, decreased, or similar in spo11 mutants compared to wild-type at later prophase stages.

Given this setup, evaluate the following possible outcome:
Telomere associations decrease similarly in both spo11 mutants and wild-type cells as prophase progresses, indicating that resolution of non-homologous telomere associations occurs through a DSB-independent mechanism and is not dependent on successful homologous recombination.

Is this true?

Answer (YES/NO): NO